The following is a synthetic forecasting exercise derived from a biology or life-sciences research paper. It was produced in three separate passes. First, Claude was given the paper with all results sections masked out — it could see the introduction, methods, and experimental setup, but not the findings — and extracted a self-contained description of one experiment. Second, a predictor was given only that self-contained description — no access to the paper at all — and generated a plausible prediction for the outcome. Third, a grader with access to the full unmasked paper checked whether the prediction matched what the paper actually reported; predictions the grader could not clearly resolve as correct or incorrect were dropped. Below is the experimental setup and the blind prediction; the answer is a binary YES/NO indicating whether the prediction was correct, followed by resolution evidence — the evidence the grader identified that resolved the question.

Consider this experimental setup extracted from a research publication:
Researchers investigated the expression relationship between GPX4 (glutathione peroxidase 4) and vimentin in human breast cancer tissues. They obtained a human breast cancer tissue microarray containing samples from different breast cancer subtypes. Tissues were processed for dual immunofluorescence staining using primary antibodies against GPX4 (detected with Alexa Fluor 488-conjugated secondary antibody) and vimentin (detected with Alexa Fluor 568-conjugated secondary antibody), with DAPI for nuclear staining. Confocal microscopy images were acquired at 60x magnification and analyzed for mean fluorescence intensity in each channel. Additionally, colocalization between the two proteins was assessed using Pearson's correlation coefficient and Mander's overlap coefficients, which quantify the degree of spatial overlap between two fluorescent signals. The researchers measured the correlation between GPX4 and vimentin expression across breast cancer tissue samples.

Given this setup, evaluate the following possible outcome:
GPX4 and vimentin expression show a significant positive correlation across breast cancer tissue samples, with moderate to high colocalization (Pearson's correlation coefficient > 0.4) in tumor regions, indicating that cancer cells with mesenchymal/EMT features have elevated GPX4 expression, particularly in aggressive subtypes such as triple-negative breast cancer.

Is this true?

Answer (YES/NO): NO